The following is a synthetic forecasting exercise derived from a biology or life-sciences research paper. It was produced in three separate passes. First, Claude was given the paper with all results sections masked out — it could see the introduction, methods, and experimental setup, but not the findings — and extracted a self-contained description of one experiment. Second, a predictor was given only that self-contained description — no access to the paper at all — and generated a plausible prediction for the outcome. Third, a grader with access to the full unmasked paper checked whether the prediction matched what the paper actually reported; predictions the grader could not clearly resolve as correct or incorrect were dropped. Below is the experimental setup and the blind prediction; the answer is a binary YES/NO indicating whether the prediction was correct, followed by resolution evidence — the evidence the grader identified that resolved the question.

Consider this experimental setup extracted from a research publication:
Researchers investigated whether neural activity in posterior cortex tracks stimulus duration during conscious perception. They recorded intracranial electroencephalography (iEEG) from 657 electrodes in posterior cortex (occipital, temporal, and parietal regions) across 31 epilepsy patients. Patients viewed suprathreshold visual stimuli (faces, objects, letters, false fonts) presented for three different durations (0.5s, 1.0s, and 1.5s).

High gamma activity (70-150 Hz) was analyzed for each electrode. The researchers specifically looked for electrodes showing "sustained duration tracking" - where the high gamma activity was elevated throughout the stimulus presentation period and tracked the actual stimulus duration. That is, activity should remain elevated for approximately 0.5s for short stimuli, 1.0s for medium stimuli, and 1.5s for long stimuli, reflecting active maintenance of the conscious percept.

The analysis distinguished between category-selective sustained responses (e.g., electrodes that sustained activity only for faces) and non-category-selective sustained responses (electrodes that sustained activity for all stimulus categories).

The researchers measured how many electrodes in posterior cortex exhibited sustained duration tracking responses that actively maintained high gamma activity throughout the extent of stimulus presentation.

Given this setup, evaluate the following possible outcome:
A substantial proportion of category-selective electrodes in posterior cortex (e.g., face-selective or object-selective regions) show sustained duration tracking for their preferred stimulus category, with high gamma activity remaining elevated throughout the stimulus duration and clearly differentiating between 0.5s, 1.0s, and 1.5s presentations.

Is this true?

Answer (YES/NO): NO